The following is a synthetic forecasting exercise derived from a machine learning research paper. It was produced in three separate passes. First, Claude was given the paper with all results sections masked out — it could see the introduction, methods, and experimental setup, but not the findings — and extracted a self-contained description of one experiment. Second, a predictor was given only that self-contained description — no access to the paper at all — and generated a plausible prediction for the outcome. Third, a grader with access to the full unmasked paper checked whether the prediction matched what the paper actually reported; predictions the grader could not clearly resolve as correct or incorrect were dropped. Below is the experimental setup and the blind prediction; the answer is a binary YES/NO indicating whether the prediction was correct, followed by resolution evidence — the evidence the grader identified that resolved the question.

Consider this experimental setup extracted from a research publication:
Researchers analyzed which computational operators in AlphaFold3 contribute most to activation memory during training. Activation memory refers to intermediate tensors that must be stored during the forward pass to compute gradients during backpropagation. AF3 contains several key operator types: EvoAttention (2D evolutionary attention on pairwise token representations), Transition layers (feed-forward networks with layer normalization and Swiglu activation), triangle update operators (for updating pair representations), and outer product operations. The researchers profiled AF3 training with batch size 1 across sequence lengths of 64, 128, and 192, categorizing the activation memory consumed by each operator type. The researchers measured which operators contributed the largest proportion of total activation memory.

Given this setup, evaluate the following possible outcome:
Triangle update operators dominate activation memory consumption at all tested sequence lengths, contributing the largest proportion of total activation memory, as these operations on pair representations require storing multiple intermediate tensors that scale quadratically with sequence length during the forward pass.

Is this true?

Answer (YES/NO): NO